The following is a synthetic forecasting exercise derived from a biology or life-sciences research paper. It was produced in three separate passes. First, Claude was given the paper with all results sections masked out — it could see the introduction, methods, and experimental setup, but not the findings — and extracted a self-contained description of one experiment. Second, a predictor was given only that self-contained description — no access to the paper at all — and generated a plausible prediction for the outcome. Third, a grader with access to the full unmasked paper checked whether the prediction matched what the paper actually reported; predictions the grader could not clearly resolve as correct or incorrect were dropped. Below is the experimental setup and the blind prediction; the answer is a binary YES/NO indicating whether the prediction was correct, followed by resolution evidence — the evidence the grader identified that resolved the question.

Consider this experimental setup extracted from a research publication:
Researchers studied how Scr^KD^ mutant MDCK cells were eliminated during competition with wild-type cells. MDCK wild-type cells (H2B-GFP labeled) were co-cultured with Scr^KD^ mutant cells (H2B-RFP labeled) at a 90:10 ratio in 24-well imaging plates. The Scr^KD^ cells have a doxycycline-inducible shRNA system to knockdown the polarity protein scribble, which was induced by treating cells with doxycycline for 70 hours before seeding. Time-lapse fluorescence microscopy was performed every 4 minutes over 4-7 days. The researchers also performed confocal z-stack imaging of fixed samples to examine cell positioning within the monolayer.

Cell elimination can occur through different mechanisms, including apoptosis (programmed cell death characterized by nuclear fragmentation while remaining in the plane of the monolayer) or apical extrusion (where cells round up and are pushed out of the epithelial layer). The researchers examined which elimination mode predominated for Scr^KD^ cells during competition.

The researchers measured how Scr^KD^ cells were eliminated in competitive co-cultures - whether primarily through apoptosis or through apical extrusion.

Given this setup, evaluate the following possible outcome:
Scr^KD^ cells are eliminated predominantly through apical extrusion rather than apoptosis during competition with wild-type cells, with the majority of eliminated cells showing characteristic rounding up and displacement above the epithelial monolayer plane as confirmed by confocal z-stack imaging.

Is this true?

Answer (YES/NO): NO